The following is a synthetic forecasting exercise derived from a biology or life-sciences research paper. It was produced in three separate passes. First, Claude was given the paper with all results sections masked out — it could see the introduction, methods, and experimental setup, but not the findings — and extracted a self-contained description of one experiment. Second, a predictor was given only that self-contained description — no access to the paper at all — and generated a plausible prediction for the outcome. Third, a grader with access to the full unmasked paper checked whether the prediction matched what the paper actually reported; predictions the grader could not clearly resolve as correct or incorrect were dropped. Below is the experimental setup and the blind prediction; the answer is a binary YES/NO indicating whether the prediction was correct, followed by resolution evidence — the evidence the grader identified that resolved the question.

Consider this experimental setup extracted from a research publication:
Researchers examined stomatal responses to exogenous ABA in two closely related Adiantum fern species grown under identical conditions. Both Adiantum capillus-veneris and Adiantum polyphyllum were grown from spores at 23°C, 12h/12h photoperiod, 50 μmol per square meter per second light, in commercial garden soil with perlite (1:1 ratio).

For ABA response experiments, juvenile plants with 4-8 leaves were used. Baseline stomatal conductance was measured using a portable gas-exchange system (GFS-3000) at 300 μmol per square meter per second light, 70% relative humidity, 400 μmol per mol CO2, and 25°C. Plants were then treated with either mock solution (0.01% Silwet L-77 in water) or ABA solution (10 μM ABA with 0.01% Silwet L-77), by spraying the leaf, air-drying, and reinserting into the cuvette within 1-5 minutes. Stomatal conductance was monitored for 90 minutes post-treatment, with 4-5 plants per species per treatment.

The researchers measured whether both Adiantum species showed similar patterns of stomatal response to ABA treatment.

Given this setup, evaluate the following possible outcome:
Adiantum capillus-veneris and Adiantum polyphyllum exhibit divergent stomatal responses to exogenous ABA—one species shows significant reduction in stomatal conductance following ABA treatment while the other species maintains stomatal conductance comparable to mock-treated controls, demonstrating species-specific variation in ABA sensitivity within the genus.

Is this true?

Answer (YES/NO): NO